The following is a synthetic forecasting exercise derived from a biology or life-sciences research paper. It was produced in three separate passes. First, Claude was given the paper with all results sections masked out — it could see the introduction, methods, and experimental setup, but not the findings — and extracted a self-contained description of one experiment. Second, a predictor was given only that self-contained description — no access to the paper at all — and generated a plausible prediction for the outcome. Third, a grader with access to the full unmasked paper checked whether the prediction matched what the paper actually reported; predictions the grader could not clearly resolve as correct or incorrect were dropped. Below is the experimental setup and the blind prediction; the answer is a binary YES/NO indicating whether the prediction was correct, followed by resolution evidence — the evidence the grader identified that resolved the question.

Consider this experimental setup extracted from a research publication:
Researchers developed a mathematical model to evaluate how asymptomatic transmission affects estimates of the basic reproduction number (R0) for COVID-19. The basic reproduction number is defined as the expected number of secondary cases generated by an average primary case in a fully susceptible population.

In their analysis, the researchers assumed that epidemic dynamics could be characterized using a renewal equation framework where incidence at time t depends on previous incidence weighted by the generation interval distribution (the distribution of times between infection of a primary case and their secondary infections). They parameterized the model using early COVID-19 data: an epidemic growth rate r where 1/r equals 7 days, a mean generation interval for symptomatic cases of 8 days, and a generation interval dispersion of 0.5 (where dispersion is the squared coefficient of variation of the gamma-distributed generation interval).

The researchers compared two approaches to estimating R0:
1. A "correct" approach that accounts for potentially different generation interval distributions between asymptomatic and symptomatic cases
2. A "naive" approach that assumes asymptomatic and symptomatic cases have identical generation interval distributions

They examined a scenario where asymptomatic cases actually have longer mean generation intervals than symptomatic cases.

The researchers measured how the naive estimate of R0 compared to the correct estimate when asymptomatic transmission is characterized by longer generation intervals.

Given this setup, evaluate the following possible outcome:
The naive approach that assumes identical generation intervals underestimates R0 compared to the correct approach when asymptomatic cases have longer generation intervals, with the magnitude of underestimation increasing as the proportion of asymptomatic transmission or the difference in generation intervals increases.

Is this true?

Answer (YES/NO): YES